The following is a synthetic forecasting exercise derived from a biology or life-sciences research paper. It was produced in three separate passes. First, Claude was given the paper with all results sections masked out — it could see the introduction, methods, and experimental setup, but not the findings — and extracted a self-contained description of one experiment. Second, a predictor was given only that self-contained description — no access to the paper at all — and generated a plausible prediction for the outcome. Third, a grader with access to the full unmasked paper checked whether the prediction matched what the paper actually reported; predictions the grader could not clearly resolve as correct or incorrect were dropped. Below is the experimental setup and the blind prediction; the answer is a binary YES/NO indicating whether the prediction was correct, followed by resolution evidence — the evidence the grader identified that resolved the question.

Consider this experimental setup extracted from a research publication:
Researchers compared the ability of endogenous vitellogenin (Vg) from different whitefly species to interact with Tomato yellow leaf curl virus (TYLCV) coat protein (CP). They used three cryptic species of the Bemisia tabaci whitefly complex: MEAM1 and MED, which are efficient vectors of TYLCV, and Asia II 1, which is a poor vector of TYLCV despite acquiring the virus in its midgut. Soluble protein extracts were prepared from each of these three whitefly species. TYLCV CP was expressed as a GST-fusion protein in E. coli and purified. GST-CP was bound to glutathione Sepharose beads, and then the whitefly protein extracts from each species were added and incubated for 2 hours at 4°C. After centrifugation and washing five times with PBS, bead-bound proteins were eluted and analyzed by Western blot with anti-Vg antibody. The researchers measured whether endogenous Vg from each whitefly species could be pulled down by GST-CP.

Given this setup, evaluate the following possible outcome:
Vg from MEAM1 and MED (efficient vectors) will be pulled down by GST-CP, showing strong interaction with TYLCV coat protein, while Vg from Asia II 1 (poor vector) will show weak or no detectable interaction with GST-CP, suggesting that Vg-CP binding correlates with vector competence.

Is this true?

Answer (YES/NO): NO